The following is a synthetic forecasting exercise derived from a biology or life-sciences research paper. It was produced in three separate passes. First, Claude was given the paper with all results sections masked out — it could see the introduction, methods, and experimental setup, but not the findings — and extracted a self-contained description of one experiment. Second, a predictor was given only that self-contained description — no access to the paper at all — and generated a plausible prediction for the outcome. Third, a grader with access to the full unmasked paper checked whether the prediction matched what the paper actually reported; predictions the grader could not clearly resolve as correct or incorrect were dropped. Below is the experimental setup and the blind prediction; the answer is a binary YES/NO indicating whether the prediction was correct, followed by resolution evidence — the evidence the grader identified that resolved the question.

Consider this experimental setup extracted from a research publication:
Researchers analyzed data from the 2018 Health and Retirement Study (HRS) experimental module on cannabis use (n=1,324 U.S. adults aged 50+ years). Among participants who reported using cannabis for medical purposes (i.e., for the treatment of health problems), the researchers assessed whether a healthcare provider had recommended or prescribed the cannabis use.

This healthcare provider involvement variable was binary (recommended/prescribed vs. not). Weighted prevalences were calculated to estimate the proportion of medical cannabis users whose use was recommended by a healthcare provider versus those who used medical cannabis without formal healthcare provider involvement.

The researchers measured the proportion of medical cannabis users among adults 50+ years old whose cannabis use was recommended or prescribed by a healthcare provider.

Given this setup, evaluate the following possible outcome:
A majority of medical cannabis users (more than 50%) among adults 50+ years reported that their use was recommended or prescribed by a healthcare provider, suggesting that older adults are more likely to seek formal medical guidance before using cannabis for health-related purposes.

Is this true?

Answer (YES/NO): NO